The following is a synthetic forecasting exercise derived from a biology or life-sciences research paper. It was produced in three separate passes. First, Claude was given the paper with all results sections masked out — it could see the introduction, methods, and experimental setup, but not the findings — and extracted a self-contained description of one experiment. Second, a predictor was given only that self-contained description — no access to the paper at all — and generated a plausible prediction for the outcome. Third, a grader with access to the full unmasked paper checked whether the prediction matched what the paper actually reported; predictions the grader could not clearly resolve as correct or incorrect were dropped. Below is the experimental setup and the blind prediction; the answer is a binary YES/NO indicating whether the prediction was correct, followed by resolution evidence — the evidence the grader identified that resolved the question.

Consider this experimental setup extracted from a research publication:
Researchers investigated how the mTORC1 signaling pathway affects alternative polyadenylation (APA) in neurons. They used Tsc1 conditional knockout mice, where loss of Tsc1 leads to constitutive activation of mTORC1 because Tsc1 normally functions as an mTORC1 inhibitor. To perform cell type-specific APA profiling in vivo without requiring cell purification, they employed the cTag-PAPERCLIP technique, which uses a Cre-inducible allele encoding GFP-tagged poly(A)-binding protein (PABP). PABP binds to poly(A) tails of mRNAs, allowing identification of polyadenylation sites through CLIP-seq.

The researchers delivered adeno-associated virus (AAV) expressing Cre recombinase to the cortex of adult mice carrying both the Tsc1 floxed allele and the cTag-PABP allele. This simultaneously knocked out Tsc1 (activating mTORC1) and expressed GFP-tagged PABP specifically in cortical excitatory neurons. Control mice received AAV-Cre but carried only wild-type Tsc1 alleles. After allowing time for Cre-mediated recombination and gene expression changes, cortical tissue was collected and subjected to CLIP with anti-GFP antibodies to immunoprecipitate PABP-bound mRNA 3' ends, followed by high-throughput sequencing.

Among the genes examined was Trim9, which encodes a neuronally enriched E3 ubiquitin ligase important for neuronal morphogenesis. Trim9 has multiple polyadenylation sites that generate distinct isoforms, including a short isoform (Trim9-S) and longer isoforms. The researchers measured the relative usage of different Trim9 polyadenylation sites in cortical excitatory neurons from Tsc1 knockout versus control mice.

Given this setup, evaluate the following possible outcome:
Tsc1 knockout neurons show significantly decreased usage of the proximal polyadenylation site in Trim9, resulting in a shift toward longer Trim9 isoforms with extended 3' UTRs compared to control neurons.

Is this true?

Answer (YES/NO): NO